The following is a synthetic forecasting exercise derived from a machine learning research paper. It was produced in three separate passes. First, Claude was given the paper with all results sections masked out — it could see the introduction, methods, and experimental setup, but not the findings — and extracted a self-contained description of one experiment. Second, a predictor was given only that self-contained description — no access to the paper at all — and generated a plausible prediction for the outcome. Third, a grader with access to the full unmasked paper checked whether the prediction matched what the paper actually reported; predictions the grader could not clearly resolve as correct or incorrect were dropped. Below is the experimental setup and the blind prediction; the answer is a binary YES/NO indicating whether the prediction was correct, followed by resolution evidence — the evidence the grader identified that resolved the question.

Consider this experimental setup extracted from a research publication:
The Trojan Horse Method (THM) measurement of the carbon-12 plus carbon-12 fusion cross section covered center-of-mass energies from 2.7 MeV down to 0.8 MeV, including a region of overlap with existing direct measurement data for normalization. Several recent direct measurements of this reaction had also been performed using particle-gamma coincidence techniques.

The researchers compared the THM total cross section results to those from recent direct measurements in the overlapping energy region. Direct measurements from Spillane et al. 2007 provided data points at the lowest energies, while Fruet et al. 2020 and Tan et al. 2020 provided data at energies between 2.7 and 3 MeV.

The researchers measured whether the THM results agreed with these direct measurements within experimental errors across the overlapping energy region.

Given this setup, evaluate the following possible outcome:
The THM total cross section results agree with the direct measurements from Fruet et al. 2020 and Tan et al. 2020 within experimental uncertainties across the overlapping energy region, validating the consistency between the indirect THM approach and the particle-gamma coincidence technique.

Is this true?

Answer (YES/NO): NO